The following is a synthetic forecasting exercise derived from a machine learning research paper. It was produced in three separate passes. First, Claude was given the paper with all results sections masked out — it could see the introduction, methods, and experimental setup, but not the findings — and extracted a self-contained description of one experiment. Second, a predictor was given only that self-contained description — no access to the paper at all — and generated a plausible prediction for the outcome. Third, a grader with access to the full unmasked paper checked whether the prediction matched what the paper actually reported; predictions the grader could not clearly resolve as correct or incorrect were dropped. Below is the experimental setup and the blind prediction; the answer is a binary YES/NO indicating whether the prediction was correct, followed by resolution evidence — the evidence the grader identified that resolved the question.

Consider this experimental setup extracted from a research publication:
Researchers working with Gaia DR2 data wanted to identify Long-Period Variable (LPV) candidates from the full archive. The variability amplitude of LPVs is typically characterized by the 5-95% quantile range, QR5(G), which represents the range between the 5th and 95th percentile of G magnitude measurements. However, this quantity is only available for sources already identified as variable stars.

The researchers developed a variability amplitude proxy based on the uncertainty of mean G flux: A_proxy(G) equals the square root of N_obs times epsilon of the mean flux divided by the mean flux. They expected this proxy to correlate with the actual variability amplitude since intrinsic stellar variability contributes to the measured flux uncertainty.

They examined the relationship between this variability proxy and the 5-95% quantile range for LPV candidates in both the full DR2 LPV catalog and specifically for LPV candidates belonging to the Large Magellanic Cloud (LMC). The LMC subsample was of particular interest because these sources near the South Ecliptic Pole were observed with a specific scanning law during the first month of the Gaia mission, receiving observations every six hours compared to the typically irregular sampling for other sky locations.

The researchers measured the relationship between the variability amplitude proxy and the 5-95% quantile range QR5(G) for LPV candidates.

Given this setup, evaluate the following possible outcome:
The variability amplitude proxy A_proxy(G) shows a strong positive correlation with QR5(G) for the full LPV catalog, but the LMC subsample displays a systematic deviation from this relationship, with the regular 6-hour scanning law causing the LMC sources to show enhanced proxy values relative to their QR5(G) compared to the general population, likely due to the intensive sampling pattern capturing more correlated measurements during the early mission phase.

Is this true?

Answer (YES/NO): NO